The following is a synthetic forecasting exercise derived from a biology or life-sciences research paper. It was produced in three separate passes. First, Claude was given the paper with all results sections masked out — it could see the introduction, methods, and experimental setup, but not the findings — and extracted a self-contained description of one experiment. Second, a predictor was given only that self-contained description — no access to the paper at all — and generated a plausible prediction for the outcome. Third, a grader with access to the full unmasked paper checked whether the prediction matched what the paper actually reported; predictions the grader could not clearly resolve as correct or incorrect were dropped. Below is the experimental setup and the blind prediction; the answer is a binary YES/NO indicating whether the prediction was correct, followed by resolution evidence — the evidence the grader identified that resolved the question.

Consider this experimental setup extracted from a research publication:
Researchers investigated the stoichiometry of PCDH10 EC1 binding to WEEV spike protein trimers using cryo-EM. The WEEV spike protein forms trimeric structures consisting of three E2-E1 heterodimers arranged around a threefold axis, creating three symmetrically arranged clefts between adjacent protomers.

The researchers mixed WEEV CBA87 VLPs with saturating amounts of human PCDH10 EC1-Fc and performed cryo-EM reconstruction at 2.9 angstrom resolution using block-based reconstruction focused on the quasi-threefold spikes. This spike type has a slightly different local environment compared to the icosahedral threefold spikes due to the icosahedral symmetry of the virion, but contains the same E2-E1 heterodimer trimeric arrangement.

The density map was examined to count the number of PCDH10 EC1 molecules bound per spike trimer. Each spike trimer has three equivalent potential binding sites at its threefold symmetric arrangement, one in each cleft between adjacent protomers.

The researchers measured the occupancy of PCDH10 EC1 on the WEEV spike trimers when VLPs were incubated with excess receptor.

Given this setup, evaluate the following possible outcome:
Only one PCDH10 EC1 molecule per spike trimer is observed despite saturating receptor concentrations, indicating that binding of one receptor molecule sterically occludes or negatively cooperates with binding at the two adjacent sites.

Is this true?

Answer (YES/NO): NO